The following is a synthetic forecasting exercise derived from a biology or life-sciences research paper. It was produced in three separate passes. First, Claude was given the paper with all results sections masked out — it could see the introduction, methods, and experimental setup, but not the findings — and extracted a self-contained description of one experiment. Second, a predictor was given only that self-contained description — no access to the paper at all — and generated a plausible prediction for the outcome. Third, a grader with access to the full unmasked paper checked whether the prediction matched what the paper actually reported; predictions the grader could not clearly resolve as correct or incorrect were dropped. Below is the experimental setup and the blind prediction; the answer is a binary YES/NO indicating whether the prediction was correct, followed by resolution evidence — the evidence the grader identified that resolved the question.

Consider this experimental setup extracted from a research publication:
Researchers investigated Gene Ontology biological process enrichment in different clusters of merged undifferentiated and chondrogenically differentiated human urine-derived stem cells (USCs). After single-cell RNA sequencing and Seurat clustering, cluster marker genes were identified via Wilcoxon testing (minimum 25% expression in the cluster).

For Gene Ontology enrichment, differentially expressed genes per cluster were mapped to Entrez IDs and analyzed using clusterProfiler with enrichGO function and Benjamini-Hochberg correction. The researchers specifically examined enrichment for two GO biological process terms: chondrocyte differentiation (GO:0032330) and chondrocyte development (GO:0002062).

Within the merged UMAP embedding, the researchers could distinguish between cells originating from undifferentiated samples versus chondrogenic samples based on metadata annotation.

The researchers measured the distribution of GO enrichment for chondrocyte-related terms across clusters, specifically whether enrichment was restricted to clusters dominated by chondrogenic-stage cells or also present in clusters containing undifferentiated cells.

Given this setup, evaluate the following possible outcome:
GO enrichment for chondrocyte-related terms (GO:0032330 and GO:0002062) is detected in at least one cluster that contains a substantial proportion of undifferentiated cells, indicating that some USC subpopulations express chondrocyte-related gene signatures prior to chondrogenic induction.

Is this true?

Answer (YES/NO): YES